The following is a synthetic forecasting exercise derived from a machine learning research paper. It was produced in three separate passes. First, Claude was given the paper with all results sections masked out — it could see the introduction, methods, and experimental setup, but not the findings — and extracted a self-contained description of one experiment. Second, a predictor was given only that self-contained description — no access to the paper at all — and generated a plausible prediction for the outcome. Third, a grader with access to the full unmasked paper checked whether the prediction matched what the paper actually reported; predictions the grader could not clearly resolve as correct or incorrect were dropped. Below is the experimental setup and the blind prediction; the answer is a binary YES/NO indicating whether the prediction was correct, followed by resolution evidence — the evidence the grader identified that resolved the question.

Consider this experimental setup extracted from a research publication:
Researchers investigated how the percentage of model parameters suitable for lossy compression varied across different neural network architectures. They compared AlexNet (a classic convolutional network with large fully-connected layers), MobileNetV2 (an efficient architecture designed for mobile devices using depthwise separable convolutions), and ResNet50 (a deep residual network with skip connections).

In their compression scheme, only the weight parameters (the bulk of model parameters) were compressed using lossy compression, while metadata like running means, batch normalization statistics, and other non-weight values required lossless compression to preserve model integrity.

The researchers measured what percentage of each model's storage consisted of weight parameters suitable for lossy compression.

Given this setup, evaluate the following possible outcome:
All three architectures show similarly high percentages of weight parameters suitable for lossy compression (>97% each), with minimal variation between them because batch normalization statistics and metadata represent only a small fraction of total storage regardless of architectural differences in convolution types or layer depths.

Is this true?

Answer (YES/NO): NO